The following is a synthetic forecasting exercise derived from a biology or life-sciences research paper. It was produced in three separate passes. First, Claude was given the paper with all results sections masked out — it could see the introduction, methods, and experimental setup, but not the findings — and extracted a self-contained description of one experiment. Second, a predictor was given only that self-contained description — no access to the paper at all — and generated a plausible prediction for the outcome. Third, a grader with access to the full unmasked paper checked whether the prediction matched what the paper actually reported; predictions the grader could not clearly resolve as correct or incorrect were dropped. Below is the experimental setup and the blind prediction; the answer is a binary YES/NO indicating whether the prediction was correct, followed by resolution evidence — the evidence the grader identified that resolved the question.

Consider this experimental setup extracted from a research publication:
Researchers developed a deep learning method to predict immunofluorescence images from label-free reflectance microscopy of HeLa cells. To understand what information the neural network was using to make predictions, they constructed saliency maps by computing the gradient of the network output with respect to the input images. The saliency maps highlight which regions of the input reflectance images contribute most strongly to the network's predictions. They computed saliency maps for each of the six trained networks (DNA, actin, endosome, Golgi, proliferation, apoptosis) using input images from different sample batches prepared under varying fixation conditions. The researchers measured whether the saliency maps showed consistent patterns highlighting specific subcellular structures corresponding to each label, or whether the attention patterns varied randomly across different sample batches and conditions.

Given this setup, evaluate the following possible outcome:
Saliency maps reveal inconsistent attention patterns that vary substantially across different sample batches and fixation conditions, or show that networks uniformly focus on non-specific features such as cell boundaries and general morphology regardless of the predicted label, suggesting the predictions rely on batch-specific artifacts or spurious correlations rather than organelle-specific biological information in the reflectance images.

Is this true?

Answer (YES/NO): NO